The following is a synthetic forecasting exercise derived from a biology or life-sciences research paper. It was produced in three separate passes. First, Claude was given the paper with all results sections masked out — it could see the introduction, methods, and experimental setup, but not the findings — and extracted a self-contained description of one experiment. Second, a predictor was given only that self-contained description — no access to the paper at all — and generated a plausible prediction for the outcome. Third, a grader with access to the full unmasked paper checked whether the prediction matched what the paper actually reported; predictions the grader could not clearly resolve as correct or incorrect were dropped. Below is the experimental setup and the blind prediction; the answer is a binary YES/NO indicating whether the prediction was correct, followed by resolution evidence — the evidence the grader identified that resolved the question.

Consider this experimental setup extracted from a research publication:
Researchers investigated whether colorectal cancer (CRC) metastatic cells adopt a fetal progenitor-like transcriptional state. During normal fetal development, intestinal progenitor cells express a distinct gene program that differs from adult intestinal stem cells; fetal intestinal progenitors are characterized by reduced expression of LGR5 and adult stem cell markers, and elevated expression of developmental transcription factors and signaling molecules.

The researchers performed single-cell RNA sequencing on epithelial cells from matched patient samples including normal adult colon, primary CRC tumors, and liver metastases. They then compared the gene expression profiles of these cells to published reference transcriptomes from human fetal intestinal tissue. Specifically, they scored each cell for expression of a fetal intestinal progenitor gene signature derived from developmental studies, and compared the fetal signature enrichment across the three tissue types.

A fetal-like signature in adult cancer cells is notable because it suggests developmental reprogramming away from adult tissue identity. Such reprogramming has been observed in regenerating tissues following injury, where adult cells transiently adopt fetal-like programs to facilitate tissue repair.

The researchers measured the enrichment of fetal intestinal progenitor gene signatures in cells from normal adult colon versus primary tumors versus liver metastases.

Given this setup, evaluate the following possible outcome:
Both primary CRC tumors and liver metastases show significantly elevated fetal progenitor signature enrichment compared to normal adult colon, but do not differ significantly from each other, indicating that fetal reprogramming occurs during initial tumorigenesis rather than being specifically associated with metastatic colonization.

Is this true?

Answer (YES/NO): NO